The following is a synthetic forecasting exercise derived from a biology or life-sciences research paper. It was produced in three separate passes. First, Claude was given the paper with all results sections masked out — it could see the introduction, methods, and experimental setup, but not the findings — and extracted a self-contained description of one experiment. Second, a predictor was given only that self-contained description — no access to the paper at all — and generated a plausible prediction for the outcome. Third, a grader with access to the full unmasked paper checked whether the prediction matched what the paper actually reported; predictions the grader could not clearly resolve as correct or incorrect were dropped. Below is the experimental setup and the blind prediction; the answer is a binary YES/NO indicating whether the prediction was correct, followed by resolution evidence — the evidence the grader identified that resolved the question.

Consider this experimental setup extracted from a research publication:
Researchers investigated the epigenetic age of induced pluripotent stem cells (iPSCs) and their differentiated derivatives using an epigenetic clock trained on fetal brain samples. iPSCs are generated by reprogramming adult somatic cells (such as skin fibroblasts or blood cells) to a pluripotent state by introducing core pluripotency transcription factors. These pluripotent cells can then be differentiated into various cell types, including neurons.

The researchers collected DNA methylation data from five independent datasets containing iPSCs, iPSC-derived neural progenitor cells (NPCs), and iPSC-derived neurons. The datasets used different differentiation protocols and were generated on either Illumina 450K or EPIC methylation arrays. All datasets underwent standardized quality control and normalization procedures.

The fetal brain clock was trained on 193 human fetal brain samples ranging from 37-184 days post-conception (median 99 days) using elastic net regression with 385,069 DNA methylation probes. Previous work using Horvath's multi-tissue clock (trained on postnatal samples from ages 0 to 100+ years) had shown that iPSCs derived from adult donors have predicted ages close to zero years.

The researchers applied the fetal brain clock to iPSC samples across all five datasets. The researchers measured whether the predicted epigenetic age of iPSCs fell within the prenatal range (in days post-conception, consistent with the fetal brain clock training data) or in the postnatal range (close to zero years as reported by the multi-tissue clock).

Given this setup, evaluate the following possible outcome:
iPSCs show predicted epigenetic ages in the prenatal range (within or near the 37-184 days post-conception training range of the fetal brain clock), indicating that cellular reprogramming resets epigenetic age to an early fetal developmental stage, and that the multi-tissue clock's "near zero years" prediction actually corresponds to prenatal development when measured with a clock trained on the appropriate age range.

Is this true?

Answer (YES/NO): YES